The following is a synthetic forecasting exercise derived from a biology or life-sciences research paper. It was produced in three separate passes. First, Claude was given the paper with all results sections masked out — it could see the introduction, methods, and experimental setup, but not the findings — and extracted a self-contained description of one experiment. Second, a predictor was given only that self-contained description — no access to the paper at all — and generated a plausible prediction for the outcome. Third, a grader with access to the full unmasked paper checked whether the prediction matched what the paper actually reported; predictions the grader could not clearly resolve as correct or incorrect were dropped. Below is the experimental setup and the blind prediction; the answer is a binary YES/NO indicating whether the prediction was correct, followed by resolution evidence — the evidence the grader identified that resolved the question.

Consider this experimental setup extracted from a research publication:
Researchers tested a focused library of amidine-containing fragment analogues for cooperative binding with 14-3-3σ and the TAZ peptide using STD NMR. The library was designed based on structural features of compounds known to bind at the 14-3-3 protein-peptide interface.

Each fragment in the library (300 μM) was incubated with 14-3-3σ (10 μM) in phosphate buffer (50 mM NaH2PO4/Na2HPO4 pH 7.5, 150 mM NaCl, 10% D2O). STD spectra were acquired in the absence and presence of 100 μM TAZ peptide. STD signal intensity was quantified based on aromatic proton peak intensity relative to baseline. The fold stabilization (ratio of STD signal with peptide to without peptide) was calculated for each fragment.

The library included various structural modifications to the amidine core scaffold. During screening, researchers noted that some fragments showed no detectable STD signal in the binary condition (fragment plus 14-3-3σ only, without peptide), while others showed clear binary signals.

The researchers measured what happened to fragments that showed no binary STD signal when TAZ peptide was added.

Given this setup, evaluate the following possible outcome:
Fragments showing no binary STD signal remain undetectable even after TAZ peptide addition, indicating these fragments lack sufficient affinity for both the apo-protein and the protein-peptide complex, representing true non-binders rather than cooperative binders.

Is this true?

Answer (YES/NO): NO